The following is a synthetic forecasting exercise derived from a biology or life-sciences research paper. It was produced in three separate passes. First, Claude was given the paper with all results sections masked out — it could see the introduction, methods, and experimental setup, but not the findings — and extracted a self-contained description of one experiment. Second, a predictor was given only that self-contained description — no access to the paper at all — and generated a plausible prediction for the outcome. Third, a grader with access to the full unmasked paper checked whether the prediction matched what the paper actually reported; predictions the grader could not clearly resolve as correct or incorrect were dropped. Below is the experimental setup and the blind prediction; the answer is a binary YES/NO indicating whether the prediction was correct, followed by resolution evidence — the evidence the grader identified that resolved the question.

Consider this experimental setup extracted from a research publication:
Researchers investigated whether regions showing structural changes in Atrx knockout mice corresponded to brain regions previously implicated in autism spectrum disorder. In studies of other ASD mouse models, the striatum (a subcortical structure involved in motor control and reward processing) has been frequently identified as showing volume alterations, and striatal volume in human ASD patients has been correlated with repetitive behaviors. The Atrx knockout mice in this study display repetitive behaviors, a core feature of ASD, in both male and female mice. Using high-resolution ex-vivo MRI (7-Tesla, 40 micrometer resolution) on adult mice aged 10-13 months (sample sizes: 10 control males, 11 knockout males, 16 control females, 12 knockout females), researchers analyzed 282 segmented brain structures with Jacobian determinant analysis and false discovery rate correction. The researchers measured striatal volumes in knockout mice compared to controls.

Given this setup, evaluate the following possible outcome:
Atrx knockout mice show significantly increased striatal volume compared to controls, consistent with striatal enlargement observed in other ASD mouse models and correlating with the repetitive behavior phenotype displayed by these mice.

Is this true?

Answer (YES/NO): YES